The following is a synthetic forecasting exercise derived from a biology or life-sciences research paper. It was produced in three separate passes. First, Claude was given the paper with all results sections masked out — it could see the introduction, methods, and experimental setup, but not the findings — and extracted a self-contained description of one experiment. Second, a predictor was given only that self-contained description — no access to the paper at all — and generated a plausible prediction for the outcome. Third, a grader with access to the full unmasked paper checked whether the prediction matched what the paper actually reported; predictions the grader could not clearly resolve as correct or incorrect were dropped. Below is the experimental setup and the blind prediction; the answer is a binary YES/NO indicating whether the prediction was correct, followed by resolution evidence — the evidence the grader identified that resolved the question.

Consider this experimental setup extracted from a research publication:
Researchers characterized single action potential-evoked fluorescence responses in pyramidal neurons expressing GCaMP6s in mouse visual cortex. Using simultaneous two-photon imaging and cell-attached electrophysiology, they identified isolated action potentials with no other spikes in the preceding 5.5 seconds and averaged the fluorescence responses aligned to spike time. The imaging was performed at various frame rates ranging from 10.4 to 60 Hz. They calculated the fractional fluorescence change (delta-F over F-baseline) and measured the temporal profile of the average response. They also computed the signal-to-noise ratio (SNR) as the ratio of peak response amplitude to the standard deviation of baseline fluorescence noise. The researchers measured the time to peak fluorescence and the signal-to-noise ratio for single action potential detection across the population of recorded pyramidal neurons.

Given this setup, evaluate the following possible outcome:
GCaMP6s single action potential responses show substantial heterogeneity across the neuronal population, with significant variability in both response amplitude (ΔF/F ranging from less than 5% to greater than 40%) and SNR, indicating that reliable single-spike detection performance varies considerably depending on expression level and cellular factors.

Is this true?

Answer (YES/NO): NO